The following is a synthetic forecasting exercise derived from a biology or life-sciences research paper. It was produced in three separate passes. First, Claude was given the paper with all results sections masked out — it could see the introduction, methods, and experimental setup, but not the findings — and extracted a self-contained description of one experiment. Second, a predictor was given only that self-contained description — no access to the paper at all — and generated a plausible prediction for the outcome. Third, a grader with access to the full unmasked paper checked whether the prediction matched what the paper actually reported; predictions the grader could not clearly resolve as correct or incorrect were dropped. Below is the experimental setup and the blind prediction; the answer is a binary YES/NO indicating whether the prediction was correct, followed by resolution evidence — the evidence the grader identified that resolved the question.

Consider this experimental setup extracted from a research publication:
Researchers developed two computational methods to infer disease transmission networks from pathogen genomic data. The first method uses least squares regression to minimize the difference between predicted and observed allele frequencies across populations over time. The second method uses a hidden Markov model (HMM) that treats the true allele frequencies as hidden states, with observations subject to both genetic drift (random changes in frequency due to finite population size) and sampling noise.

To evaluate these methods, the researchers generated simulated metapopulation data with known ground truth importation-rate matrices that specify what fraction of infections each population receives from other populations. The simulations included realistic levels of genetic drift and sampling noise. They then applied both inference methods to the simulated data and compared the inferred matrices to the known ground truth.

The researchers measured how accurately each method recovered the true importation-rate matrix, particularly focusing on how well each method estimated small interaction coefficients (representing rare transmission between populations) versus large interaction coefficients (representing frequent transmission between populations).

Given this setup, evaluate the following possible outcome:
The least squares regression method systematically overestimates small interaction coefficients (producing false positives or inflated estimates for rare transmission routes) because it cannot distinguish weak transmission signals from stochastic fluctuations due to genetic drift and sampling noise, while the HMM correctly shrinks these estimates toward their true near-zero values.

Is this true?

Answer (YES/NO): YES